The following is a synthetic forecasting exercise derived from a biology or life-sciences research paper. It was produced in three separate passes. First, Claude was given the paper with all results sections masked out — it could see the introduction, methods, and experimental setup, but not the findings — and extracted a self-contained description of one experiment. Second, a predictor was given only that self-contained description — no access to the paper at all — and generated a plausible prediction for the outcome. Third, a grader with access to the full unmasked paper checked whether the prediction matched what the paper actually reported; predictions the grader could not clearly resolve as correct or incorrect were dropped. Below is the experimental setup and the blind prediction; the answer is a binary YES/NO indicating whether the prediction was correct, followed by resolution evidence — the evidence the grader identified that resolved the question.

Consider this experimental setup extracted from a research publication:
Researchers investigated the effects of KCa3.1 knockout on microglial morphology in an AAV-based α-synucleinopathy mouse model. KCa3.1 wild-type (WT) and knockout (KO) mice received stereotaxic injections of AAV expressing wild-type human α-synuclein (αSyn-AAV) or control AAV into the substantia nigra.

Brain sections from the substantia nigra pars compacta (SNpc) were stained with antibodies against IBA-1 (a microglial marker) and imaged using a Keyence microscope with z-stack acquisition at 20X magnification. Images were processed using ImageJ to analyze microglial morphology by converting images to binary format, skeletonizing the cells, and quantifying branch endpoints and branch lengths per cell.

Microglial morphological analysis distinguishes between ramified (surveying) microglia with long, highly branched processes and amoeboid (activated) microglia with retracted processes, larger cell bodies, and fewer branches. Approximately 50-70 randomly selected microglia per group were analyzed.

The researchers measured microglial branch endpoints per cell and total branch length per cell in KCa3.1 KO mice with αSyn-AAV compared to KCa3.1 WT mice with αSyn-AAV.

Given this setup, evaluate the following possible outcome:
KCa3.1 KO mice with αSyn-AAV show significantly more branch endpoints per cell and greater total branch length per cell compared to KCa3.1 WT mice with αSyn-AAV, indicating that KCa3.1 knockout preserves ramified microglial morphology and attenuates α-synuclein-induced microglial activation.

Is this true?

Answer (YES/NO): YES